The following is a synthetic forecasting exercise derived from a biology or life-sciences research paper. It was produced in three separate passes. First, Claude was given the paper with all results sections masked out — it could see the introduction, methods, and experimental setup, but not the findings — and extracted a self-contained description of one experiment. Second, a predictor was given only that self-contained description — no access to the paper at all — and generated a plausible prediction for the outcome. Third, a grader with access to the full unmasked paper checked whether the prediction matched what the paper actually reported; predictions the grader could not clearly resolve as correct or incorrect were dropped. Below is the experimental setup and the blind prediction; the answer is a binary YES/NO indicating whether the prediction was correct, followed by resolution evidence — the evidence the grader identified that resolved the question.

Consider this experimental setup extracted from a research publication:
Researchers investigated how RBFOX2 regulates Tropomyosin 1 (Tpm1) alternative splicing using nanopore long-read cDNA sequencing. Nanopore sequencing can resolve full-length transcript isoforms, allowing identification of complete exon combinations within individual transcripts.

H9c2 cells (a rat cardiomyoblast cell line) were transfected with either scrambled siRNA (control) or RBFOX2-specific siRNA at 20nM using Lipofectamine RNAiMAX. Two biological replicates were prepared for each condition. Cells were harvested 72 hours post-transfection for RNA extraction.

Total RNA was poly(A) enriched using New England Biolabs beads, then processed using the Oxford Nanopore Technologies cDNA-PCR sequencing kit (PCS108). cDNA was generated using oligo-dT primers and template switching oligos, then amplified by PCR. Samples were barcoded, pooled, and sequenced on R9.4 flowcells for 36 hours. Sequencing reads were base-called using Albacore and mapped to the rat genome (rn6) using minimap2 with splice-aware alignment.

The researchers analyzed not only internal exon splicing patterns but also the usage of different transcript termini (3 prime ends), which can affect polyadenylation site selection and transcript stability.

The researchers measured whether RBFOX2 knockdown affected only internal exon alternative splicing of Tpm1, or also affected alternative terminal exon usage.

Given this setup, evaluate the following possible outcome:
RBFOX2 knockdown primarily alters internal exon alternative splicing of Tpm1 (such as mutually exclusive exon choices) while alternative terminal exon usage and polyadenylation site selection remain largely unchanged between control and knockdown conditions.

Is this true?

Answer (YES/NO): NO